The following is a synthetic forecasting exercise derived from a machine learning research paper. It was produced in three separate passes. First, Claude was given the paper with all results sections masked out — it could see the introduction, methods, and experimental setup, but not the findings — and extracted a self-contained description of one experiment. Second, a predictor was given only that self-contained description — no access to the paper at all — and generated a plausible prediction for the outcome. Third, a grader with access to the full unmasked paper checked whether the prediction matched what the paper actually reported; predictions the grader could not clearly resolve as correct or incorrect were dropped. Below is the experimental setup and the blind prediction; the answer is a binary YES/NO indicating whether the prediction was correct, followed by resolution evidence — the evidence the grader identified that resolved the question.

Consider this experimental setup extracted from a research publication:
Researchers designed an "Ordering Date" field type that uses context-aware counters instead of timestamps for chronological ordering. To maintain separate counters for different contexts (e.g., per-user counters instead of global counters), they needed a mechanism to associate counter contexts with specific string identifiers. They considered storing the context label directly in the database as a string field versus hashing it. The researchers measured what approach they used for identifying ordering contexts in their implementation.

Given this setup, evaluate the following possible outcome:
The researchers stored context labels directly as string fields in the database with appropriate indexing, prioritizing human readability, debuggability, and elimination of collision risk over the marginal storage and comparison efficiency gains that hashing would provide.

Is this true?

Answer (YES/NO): NO